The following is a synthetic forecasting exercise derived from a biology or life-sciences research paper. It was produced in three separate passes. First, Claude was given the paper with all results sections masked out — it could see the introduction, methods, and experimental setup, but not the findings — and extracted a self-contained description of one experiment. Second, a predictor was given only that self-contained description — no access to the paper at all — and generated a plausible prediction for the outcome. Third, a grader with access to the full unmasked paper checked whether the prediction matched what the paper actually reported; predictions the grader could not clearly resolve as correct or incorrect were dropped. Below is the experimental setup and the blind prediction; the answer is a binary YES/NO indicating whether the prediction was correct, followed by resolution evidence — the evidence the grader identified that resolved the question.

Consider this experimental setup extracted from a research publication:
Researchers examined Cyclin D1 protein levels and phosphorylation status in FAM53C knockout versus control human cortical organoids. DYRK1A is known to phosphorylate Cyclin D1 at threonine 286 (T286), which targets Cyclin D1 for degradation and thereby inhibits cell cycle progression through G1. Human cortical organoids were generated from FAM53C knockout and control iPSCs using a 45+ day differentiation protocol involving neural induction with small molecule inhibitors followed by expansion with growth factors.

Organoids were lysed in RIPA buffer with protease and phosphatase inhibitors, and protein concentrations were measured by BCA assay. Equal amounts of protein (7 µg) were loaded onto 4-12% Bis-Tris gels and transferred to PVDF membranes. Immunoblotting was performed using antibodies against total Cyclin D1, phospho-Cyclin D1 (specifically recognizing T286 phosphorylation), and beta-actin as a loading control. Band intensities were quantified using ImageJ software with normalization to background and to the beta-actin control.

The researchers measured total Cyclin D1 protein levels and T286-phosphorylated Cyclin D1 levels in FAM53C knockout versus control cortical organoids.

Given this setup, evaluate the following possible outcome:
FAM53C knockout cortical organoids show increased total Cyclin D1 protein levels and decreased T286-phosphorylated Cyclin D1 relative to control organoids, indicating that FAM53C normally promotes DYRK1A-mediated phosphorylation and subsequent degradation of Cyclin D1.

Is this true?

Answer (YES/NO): NO